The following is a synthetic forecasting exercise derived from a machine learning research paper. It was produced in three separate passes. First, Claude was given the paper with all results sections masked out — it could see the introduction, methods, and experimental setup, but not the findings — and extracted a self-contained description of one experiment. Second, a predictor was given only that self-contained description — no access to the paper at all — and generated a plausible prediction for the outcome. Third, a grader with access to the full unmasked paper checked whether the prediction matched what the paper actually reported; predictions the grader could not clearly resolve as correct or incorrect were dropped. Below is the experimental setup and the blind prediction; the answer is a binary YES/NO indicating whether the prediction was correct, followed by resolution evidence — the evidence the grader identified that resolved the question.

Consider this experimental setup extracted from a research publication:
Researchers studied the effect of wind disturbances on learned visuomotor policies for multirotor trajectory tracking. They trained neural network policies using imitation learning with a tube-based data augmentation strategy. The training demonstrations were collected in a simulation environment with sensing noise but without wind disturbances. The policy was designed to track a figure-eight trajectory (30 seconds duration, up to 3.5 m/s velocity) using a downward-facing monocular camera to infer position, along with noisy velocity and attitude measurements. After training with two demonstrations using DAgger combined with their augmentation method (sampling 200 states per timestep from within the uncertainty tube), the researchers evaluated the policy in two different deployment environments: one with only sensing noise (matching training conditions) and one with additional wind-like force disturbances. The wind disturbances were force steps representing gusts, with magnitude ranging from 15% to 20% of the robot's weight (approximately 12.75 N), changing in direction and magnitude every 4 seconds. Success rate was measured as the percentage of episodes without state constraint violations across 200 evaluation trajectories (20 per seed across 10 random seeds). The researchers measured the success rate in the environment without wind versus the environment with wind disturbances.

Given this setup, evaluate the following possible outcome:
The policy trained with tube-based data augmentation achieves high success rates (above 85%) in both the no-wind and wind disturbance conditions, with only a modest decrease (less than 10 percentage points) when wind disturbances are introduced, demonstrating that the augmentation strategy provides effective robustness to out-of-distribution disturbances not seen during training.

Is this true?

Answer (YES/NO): YES